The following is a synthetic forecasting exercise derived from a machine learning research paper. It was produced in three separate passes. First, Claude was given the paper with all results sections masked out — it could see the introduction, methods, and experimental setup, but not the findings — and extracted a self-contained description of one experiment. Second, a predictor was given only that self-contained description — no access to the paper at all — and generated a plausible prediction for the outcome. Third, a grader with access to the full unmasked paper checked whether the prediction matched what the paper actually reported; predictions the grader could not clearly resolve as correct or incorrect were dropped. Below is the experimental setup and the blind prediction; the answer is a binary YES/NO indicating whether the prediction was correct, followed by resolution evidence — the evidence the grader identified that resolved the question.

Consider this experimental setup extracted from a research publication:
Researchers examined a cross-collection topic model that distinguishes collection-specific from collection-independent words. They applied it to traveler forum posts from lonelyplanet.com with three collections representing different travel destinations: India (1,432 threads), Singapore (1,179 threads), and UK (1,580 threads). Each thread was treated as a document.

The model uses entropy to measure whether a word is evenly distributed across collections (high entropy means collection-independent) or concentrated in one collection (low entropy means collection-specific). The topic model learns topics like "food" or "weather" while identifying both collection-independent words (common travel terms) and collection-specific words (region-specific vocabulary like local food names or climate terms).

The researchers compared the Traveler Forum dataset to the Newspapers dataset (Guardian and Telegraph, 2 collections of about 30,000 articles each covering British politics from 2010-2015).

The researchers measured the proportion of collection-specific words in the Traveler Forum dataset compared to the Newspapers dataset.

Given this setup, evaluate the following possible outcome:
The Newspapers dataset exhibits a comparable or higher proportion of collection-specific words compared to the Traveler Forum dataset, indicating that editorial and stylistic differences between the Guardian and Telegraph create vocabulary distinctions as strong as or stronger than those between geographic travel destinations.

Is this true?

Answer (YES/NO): NO